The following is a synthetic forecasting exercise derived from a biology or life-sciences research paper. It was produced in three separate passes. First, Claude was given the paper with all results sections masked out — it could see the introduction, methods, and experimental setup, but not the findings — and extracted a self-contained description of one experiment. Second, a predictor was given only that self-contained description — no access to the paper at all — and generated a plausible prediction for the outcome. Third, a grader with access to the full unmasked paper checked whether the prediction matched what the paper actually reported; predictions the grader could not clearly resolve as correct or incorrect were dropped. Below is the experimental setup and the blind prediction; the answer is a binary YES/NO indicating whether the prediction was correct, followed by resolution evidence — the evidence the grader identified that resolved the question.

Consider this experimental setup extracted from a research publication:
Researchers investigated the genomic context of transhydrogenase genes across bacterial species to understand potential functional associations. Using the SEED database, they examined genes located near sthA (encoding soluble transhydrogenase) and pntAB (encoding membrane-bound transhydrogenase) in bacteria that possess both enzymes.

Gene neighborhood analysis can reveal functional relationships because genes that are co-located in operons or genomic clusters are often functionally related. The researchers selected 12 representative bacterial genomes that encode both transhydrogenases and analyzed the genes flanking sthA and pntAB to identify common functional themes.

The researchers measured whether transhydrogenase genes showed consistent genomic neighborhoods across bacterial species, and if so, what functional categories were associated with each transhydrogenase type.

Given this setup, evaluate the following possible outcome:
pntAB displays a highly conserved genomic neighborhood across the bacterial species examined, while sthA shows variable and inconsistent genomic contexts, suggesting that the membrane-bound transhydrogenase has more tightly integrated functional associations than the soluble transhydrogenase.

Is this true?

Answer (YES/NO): NO